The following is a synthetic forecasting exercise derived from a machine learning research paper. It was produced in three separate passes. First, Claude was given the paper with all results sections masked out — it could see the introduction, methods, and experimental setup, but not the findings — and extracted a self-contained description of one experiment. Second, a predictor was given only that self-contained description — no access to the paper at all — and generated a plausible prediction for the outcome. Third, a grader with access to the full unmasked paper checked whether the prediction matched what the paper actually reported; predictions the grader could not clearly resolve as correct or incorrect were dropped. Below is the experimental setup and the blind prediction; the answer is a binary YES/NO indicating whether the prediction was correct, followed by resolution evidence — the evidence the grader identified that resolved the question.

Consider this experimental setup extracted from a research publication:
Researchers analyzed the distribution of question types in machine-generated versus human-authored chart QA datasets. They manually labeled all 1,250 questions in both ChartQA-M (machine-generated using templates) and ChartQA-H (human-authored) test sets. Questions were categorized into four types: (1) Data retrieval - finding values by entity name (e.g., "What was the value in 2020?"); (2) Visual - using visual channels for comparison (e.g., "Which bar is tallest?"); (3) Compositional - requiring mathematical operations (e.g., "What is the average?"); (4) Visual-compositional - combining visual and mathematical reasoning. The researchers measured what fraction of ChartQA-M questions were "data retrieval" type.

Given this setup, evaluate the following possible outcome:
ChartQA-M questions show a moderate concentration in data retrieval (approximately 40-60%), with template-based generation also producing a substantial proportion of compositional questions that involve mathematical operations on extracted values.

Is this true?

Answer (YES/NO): NO